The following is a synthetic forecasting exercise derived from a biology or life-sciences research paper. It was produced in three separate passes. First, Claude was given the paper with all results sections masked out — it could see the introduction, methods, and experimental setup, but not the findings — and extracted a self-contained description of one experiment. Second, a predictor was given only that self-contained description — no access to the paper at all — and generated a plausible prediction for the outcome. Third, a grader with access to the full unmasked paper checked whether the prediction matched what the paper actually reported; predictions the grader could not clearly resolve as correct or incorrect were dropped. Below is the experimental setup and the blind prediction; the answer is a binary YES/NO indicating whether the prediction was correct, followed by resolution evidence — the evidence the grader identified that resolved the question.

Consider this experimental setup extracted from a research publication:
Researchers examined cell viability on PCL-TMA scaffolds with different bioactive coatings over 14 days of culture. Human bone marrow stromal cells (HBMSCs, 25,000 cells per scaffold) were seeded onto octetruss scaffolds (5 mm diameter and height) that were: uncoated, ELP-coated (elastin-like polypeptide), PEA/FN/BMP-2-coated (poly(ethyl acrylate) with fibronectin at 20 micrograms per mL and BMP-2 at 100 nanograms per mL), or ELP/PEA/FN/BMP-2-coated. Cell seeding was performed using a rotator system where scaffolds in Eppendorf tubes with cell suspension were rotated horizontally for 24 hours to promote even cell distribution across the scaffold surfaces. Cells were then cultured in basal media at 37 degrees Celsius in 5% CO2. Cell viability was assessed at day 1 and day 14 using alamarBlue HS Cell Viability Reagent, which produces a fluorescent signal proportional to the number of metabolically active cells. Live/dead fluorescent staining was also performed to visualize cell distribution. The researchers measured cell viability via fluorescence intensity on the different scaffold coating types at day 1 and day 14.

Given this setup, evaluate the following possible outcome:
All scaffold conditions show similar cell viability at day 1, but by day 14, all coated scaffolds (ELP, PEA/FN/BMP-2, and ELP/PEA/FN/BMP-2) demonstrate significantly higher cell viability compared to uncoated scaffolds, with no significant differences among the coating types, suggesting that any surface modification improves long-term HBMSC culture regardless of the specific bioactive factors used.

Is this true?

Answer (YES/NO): YES